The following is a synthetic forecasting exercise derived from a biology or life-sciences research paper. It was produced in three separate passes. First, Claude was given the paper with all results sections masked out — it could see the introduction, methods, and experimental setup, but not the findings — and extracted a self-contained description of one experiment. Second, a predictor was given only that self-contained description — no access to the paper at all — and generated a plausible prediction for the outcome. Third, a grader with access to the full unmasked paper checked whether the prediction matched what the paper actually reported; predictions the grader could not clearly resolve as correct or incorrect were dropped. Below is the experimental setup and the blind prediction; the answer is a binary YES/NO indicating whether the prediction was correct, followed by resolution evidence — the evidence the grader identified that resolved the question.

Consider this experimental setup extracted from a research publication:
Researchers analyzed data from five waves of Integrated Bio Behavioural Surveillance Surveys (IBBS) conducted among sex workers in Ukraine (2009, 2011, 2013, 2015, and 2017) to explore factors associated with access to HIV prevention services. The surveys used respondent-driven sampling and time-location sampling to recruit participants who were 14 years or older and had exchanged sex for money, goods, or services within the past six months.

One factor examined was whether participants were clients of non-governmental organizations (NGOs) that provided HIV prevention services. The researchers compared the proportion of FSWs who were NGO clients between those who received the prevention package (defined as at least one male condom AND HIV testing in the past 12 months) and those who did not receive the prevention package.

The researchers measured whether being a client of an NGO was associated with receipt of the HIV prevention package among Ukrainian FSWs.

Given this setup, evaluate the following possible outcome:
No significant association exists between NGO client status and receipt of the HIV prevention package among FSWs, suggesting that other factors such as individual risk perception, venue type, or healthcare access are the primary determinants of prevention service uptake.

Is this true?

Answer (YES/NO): NO